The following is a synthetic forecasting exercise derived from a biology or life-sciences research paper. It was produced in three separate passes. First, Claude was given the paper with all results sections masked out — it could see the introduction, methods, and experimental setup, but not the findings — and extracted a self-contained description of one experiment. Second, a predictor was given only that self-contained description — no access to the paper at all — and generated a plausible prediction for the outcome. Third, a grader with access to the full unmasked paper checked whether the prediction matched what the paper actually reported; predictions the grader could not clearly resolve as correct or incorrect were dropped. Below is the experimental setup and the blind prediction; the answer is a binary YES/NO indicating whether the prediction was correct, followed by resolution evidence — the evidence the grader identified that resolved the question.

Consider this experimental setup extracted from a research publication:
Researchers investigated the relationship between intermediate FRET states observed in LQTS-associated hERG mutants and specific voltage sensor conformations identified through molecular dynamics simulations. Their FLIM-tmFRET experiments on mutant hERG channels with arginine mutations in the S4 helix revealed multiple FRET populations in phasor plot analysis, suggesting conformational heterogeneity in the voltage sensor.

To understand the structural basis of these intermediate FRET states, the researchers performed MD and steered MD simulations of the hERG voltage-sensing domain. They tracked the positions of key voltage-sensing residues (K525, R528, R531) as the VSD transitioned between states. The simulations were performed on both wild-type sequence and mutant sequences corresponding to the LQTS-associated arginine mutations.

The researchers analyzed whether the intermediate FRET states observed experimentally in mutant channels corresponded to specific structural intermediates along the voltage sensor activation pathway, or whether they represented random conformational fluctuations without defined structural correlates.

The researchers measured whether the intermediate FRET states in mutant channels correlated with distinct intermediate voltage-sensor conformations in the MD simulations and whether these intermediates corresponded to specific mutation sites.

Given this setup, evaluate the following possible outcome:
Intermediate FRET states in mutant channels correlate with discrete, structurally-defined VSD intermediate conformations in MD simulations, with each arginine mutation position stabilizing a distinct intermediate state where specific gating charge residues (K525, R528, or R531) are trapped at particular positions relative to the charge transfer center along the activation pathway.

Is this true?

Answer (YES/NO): YES